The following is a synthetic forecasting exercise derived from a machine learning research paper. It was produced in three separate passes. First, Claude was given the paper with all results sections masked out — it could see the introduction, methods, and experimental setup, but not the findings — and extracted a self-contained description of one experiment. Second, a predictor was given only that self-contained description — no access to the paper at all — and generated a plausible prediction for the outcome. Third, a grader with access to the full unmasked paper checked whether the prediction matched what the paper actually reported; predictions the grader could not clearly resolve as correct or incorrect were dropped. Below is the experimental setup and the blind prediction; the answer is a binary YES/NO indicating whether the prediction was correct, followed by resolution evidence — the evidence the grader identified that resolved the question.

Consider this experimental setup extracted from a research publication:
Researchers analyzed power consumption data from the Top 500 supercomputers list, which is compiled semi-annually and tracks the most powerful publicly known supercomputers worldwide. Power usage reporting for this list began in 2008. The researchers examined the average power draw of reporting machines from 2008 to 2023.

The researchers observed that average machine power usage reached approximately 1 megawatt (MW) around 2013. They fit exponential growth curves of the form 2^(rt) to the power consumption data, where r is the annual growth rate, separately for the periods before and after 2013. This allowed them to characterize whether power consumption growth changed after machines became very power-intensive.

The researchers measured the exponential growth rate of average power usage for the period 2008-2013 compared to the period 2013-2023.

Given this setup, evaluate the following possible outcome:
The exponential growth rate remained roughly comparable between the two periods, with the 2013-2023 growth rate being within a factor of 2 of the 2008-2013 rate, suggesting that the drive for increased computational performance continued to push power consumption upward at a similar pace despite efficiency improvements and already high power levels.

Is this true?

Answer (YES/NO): NO